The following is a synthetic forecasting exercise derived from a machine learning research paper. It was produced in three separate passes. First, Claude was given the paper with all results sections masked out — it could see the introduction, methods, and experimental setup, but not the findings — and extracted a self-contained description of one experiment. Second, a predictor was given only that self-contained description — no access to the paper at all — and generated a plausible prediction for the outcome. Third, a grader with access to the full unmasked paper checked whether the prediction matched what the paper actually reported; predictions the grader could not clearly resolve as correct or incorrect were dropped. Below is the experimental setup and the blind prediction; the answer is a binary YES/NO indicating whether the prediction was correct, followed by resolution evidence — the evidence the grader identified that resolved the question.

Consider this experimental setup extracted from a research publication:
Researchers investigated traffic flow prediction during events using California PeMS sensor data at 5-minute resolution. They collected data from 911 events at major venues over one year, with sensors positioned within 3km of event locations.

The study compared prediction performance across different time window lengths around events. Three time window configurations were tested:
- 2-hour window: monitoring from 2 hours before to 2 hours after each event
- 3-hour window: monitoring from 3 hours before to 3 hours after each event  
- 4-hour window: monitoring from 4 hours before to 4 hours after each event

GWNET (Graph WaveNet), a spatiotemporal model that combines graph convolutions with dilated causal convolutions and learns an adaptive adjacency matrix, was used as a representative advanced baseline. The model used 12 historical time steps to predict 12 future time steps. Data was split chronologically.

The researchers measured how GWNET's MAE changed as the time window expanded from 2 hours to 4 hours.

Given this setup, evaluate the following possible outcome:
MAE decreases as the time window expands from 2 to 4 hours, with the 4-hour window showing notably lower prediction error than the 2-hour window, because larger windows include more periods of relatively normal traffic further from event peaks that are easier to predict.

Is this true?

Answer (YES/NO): YES